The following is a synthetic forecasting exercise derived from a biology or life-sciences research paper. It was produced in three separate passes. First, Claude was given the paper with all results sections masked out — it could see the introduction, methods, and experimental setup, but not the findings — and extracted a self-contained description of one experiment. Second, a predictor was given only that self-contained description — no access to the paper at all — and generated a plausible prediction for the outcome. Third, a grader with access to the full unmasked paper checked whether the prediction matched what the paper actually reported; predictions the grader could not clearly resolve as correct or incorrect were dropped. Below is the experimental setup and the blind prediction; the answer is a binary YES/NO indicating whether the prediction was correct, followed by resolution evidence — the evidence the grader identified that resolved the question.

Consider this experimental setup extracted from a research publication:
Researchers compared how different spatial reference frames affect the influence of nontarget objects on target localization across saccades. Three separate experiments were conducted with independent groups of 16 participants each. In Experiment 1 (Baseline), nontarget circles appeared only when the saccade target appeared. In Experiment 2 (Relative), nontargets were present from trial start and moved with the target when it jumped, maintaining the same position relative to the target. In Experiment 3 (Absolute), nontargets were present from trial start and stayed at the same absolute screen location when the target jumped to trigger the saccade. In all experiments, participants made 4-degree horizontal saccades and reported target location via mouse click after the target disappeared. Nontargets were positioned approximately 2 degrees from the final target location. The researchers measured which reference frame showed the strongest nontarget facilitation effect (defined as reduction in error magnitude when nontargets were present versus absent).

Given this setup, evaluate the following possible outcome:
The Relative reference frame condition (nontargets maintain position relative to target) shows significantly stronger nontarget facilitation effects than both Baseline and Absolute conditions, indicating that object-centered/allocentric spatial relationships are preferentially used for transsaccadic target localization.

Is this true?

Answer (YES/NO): NO